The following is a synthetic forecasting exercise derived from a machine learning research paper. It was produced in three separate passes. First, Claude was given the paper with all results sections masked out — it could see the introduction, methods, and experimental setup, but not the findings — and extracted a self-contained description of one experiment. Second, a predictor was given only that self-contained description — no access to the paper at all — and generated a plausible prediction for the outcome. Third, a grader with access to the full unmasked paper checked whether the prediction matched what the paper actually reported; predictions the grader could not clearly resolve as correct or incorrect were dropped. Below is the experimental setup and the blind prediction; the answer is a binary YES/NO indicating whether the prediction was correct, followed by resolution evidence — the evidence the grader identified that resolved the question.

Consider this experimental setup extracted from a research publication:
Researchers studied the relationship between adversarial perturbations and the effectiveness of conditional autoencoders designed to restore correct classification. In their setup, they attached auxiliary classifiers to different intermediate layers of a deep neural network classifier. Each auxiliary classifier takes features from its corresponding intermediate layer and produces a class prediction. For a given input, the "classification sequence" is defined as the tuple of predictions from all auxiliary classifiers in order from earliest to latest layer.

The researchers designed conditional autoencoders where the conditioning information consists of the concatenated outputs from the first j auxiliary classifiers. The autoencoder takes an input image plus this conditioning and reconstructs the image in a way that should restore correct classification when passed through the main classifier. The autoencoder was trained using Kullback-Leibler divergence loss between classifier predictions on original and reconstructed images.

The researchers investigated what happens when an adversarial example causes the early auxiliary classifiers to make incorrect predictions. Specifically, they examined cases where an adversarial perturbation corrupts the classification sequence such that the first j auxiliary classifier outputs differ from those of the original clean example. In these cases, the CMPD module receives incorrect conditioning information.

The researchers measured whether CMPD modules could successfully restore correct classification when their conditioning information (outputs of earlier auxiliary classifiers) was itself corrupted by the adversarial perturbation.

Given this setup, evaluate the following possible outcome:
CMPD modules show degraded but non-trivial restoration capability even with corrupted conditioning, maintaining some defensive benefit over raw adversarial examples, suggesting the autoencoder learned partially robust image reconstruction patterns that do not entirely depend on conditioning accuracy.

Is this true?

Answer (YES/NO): NO